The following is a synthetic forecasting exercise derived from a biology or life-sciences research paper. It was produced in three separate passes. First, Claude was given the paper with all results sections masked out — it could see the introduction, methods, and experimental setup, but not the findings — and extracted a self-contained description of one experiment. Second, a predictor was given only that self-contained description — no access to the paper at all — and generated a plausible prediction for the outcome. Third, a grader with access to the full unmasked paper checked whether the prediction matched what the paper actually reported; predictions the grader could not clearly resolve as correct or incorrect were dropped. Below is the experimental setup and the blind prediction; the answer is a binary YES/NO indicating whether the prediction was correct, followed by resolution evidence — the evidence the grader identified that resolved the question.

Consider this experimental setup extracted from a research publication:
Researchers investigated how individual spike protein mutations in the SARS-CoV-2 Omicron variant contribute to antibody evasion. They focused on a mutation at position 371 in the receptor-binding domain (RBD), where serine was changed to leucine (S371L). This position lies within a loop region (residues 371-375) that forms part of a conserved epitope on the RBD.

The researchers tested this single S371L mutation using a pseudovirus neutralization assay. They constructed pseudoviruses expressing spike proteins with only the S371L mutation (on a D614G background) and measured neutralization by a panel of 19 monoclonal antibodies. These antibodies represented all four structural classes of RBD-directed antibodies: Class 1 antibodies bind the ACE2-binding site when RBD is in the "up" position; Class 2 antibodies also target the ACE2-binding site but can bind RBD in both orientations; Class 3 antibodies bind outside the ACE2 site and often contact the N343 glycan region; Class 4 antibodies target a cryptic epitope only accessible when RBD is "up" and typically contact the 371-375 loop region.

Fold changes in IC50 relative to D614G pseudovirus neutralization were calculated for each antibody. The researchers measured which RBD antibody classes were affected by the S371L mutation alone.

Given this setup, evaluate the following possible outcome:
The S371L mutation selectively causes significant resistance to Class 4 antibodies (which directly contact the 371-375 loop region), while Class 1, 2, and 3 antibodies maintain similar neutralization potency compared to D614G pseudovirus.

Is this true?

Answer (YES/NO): NO